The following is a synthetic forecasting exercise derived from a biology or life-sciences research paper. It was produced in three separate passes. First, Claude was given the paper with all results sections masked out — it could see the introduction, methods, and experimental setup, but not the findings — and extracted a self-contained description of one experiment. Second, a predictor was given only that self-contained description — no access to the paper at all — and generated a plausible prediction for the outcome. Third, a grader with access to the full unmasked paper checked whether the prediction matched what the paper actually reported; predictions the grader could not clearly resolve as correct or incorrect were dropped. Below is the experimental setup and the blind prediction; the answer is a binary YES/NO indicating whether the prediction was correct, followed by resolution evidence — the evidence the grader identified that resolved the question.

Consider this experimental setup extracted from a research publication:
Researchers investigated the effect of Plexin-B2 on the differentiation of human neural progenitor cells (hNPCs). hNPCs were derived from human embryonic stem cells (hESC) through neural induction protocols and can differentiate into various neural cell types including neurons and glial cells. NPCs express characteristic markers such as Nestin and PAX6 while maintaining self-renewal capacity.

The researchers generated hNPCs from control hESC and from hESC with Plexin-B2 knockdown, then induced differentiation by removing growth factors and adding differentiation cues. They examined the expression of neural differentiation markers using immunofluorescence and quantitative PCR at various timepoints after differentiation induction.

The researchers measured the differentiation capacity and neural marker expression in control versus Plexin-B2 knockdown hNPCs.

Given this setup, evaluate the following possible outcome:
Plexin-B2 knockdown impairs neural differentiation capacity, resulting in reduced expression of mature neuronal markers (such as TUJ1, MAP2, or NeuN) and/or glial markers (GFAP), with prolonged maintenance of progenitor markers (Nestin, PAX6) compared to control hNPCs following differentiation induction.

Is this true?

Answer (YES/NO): NO